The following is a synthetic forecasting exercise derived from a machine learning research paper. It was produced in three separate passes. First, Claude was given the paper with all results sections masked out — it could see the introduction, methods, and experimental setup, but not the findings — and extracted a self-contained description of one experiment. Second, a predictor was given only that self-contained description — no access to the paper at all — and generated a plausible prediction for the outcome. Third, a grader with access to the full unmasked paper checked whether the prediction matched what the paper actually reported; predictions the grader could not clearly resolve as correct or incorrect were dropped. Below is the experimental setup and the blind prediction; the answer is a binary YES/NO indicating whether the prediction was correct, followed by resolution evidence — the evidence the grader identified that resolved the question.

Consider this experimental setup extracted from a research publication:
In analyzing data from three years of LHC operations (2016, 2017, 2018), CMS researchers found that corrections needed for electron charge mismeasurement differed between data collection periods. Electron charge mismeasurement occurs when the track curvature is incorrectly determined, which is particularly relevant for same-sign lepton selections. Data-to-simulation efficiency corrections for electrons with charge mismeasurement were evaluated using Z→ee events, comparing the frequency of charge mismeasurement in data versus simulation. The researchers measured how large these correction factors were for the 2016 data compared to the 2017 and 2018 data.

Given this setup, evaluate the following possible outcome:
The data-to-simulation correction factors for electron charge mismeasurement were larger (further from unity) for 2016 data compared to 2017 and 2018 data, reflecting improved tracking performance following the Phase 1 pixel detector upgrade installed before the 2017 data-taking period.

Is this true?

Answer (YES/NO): NO